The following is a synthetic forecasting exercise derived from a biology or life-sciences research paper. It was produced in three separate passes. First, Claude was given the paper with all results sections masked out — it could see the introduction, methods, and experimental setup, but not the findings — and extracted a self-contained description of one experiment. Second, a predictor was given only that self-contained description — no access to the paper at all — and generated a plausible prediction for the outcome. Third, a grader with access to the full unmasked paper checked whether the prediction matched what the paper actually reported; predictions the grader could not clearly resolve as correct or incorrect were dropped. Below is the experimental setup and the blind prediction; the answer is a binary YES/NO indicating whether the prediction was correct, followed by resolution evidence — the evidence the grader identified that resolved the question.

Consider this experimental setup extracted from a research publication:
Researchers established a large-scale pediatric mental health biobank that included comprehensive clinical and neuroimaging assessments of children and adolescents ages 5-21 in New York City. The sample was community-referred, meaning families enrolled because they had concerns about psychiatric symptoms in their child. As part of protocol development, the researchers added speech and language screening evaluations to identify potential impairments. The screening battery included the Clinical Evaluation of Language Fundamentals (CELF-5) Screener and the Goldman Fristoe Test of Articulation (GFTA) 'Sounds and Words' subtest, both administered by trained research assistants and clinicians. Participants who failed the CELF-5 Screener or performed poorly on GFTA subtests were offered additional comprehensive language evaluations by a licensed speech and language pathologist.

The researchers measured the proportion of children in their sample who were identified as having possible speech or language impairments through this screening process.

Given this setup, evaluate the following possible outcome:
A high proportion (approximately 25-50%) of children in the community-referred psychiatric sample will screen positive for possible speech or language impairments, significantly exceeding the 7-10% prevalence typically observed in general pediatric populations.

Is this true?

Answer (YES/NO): YES